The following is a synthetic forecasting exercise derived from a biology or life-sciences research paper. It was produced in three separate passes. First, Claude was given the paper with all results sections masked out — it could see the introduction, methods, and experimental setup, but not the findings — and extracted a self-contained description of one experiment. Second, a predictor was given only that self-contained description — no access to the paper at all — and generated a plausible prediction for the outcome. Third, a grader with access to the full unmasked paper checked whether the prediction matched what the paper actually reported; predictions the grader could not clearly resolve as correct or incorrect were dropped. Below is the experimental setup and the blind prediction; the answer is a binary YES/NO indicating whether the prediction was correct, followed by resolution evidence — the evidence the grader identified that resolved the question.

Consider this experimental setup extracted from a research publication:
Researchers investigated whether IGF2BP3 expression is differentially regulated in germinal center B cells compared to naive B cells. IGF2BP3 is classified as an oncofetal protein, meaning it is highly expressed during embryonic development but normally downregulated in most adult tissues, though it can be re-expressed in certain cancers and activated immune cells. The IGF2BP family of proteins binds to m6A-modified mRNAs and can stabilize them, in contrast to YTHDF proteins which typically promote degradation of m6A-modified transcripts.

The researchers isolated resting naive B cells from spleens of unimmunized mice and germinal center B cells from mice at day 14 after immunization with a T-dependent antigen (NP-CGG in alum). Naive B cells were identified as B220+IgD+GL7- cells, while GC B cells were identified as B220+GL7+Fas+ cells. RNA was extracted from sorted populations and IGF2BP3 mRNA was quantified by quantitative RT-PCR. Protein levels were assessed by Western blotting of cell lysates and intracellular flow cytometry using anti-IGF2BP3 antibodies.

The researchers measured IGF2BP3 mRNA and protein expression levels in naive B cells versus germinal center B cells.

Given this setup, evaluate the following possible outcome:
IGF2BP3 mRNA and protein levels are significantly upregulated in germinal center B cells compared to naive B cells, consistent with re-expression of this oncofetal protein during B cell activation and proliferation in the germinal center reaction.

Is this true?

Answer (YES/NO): YES